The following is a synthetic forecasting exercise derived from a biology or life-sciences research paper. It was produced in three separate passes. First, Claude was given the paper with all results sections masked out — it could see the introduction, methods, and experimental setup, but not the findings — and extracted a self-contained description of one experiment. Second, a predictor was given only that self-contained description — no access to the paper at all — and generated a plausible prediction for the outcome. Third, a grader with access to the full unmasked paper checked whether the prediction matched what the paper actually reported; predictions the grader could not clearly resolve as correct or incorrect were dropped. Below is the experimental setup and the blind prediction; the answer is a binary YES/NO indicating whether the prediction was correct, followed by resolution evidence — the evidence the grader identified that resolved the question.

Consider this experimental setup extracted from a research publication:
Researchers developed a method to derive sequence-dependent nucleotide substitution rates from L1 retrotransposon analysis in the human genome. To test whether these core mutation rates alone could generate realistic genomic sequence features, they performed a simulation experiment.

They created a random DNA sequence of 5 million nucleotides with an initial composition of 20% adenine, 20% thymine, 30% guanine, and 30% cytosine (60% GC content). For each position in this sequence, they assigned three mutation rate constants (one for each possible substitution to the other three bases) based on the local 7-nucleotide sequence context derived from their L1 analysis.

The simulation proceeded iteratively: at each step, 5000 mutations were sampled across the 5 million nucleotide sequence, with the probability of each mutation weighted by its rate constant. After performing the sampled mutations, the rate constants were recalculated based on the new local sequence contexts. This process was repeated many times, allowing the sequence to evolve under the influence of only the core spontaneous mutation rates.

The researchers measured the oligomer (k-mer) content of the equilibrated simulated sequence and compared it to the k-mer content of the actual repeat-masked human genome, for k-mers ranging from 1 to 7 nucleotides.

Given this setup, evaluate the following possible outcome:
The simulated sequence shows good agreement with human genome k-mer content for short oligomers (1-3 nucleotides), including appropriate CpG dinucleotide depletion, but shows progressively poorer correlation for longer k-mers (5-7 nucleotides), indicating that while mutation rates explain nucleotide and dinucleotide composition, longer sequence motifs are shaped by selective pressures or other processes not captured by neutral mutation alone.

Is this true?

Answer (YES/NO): NO